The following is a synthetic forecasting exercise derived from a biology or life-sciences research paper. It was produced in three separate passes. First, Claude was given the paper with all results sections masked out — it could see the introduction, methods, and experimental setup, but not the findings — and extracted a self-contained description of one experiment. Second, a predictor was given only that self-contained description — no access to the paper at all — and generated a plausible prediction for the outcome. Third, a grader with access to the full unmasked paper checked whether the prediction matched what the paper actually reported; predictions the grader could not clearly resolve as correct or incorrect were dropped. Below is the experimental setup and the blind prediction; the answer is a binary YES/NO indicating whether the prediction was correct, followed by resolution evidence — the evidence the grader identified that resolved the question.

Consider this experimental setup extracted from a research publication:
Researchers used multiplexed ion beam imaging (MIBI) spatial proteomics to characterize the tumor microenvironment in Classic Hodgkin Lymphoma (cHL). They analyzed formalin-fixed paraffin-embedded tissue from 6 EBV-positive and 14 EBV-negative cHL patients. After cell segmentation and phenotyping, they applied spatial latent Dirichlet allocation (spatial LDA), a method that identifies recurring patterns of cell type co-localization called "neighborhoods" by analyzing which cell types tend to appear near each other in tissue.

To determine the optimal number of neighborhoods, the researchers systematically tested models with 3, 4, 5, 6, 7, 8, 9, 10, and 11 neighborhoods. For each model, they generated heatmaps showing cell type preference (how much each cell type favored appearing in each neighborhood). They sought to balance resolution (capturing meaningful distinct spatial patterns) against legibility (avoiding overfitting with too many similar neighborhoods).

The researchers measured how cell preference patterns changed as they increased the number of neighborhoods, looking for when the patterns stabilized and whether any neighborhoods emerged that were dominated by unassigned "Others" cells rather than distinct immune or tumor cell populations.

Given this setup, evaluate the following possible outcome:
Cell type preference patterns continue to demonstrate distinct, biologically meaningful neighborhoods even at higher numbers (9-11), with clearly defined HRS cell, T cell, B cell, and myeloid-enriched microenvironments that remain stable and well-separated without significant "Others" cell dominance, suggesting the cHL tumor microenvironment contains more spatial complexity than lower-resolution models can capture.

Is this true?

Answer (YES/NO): NO